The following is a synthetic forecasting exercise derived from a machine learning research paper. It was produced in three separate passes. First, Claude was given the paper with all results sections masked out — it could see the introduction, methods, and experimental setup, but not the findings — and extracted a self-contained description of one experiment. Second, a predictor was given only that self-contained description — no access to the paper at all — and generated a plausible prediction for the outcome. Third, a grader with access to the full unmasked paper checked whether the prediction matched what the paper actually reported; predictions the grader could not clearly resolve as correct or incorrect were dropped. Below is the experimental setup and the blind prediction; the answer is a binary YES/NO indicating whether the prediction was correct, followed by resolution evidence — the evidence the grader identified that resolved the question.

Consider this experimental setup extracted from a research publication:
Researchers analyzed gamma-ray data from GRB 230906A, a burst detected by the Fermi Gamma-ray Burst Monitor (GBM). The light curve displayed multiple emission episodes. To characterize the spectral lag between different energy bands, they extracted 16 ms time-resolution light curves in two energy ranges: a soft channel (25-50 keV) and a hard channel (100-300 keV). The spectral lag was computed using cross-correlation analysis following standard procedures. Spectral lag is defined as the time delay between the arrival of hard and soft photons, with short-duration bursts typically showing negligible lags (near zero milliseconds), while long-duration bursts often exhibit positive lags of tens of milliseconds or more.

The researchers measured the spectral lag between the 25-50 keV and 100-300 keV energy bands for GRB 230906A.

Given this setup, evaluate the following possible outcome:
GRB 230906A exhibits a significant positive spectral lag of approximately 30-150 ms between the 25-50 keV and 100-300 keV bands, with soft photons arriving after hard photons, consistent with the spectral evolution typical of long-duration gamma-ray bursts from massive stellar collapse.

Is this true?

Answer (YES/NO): NO